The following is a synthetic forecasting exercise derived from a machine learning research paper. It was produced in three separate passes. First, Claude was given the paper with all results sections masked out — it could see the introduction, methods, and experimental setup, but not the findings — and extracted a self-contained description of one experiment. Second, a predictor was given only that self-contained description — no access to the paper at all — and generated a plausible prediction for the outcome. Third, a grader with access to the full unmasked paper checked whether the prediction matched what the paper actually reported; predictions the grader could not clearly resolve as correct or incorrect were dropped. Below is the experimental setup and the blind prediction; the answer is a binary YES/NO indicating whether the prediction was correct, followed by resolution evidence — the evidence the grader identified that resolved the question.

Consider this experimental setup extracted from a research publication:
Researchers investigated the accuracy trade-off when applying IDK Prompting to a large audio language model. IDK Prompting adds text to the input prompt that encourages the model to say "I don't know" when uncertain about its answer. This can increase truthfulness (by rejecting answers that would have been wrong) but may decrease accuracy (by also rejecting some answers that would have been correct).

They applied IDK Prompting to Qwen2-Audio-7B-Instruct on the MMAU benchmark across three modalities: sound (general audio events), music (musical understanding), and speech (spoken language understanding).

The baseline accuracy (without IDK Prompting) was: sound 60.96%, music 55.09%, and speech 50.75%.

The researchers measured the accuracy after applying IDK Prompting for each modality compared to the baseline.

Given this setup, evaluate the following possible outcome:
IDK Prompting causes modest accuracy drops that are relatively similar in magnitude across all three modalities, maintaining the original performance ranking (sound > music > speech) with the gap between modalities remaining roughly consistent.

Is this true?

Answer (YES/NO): NO